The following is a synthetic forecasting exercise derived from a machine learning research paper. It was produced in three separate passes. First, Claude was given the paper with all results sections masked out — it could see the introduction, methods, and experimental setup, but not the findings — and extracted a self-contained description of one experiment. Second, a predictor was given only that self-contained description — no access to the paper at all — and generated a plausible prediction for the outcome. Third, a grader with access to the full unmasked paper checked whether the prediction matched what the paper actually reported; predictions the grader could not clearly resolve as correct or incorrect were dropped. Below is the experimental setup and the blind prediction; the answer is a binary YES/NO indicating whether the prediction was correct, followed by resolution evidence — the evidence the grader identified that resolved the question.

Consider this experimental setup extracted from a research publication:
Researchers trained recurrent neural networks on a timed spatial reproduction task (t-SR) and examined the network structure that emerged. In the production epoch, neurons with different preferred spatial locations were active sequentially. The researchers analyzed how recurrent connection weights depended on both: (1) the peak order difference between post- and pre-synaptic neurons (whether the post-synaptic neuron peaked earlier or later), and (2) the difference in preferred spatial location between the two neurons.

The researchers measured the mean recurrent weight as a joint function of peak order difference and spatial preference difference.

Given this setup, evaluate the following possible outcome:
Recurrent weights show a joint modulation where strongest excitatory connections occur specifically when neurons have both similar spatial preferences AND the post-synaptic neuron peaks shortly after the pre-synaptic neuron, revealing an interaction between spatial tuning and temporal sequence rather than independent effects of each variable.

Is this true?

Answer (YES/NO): YES